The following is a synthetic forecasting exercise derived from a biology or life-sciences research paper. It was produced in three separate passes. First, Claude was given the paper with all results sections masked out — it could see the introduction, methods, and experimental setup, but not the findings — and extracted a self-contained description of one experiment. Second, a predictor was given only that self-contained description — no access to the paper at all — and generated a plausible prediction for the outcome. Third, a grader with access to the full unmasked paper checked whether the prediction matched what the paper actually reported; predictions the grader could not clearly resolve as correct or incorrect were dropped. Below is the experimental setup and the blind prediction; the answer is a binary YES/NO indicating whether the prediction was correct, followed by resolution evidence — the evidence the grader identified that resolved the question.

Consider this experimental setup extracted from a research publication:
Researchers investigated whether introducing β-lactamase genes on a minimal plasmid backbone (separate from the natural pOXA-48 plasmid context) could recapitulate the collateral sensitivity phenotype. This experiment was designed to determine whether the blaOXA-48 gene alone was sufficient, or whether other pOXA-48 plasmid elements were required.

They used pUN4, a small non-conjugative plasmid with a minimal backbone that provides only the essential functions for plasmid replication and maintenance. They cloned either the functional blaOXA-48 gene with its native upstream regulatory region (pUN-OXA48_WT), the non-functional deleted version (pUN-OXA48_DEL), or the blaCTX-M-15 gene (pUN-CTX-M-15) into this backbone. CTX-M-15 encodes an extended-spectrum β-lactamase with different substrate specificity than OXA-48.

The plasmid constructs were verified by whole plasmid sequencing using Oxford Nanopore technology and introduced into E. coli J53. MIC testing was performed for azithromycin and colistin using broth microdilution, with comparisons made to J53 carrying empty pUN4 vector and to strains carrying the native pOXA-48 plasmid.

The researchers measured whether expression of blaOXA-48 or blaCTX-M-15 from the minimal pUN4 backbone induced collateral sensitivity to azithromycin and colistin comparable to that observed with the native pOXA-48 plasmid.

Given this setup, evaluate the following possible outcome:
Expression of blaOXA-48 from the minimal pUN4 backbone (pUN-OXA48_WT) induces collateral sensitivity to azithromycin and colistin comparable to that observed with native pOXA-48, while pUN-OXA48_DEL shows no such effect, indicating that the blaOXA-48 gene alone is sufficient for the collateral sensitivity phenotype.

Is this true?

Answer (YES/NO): YES